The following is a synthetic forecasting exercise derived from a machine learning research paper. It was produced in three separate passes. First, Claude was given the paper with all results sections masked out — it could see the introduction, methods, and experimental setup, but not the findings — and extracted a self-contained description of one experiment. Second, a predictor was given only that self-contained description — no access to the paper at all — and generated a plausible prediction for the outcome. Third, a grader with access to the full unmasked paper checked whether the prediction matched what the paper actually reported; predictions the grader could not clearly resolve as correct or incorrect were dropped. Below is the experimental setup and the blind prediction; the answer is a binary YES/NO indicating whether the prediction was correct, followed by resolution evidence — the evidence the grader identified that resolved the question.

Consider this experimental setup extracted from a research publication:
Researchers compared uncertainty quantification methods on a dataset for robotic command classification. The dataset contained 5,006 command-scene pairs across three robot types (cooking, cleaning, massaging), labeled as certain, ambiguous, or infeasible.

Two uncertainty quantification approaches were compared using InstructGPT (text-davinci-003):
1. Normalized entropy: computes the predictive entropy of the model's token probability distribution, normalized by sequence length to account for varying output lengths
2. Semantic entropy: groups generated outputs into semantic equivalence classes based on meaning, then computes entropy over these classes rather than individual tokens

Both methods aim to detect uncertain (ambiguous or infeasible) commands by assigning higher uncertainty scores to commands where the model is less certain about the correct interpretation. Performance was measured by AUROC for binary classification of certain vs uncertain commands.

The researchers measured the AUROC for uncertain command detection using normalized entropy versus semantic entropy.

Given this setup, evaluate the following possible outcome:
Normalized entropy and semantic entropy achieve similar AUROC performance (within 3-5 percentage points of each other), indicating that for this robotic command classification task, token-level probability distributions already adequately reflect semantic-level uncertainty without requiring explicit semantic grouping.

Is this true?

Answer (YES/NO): YES